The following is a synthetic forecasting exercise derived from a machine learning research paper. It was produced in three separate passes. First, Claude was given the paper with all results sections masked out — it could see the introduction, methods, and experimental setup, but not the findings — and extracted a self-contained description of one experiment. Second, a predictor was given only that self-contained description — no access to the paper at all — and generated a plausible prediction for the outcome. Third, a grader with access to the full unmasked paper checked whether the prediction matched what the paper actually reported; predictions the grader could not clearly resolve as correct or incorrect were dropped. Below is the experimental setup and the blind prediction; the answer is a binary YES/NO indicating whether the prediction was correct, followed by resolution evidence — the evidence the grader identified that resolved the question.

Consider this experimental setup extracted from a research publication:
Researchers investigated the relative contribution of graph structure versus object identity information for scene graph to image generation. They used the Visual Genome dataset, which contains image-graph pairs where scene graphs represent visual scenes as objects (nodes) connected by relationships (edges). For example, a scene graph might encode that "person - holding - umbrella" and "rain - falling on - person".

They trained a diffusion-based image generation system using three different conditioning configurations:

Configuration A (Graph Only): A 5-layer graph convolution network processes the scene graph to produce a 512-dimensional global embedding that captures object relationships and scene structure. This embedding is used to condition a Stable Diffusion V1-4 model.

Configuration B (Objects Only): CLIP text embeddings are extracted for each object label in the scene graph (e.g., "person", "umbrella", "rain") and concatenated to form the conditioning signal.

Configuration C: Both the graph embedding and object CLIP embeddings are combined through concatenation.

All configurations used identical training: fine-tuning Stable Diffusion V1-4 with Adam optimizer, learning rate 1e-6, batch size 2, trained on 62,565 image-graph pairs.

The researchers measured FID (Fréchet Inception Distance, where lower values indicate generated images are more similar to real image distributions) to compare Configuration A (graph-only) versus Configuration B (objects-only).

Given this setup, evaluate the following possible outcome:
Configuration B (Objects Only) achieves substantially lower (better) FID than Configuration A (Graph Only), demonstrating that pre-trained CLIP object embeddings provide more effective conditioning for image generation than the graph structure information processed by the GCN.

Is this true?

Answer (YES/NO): NO